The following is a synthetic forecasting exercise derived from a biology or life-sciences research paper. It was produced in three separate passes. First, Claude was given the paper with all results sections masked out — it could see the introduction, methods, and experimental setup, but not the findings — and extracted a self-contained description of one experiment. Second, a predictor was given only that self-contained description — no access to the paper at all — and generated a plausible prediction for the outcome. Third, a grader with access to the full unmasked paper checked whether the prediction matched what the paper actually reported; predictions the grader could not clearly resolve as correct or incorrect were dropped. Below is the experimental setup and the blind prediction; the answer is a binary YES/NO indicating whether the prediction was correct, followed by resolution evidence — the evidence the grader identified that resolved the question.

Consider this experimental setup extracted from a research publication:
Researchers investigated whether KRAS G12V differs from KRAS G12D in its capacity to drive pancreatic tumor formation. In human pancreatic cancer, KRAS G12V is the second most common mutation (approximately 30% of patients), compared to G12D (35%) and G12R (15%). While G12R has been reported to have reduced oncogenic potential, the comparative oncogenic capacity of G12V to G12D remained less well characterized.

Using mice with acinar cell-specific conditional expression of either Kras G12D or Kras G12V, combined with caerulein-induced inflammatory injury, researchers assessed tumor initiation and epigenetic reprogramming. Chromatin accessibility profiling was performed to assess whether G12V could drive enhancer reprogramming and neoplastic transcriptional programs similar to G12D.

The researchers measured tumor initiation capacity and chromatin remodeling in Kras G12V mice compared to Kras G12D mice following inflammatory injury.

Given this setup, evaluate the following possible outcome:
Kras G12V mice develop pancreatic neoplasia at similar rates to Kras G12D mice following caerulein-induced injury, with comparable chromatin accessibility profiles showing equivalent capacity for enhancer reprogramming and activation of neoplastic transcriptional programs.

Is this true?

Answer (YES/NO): NO